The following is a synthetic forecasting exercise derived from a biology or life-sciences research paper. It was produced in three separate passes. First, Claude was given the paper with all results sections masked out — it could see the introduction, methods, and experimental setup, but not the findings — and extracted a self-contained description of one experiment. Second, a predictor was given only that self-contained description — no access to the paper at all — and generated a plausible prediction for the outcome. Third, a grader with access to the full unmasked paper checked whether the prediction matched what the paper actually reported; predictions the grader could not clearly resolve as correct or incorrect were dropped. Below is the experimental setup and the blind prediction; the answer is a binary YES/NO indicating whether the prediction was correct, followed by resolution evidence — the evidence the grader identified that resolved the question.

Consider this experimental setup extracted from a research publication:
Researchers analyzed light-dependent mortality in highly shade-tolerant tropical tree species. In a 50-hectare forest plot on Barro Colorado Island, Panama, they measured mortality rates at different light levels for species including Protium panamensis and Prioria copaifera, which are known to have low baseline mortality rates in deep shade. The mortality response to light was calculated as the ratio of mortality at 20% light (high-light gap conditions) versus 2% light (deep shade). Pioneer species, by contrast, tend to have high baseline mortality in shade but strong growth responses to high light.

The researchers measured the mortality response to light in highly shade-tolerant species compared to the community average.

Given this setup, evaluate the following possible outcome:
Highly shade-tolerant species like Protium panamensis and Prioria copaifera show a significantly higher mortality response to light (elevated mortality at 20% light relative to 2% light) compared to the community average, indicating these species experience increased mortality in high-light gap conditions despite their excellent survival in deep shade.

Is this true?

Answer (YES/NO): YES